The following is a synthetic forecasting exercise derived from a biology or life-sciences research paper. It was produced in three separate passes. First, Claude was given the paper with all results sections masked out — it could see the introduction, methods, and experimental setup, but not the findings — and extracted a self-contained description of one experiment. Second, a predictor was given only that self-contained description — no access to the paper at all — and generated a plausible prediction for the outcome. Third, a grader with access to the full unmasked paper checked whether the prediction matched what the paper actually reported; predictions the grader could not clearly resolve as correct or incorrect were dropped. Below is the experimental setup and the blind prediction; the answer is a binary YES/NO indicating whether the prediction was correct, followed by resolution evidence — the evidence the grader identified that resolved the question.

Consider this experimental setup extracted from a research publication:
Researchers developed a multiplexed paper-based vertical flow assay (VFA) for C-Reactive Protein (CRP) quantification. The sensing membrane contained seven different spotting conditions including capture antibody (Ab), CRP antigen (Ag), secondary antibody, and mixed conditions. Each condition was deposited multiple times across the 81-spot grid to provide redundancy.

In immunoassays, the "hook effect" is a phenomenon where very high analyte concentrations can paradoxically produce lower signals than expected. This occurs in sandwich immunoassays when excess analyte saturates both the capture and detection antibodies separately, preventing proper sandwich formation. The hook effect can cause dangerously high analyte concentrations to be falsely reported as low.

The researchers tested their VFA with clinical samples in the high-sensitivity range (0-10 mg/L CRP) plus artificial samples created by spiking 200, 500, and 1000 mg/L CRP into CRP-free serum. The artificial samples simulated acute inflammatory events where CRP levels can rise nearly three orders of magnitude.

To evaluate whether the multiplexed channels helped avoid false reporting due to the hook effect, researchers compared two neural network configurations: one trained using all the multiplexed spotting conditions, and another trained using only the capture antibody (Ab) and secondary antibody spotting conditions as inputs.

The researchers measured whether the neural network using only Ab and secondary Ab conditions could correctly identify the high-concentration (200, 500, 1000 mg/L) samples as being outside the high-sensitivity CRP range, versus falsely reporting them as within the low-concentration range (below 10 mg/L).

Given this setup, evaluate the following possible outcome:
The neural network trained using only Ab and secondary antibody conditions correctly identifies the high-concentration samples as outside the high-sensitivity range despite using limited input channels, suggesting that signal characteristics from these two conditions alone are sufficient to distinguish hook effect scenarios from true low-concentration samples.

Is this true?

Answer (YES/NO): NO